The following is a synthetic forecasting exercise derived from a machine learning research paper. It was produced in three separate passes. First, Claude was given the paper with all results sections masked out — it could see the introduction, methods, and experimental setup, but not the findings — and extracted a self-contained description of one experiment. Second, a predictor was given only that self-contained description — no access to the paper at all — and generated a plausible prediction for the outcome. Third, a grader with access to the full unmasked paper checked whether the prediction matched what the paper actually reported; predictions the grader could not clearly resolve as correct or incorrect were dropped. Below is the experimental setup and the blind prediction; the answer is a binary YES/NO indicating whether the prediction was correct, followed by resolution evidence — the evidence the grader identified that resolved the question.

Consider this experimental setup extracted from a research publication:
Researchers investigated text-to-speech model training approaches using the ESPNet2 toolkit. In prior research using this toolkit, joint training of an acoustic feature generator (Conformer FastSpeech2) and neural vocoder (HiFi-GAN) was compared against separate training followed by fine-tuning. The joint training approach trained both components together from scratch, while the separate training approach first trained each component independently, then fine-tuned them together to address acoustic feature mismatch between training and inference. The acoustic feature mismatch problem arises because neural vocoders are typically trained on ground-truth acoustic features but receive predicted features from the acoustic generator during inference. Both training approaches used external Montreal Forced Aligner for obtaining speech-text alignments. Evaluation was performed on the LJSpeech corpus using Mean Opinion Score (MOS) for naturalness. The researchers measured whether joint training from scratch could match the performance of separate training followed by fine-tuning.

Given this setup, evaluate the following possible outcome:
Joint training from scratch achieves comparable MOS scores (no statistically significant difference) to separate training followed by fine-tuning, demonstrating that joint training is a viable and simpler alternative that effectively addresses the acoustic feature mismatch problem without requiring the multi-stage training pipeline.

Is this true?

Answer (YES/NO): NO